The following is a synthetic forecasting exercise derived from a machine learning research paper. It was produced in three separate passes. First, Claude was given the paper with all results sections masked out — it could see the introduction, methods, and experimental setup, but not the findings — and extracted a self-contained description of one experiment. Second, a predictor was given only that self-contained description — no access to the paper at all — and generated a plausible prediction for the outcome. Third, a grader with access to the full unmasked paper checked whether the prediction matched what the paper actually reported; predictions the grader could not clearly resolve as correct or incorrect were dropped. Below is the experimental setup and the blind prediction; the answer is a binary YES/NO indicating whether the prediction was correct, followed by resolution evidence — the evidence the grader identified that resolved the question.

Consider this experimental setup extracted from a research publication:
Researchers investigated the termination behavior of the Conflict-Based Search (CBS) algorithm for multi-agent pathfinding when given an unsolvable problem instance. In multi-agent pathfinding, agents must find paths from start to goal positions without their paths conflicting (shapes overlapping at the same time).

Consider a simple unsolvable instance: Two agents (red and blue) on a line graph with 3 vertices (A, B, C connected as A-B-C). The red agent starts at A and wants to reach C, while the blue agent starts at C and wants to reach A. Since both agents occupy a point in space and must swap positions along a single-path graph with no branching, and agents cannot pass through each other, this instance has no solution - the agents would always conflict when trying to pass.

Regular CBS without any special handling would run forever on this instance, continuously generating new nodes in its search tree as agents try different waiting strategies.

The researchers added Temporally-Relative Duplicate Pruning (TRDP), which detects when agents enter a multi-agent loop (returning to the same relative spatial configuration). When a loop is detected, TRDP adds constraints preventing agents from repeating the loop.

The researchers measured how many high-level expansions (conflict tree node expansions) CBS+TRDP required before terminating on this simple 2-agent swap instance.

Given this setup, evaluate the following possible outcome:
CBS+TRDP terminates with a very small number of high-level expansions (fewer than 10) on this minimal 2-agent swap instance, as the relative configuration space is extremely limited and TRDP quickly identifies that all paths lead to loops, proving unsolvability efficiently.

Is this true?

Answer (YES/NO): YES